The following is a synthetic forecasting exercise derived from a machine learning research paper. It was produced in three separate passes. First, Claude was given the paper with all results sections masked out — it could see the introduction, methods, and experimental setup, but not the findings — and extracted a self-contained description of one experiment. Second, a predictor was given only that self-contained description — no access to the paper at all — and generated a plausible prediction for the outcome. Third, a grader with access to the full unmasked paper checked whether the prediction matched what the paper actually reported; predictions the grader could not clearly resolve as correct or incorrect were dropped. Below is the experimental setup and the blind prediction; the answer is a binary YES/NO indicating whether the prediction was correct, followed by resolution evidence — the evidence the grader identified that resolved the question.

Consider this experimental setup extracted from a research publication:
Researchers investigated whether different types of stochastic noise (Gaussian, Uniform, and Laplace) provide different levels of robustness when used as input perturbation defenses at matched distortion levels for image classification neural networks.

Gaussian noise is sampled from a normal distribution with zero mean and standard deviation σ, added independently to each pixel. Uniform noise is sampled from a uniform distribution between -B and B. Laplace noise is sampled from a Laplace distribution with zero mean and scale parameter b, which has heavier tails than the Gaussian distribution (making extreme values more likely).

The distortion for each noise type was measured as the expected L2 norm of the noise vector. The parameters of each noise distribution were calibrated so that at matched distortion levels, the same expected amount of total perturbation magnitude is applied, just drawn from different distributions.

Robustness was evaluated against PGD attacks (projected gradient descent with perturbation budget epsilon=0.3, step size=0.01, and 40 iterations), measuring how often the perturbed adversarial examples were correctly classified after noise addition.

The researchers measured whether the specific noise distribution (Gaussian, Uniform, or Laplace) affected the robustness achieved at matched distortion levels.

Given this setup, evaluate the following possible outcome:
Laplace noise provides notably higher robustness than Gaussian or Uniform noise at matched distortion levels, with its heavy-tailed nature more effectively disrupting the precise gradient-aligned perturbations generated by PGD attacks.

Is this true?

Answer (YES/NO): NO